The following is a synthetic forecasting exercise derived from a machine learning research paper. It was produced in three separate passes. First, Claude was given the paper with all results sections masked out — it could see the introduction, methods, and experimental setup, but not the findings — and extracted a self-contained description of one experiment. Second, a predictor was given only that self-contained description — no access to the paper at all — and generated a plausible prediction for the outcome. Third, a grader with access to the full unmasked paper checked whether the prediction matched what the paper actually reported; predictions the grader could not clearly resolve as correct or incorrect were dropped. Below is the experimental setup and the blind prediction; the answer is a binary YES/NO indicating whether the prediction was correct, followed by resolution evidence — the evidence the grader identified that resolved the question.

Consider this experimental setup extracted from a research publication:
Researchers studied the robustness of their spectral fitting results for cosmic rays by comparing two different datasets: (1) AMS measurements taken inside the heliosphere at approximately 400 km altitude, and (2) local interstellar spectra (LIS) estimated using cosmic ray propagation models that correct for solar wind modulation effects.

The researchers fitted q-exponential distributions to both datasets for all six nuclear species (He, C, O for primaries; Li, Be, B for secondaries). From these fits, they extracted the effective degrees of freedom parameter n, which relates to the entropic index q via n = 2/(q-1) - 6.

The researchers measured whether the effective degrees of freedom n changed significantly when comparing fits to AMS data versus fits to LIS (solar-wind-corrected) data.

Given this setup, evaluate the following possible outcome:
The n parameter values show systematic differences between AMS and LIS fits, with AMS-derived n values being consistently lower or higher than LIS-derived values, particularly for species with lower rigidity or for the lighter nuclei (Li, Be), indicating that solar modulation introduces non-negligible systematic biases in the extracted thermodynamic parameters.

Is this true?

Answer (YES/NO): NO